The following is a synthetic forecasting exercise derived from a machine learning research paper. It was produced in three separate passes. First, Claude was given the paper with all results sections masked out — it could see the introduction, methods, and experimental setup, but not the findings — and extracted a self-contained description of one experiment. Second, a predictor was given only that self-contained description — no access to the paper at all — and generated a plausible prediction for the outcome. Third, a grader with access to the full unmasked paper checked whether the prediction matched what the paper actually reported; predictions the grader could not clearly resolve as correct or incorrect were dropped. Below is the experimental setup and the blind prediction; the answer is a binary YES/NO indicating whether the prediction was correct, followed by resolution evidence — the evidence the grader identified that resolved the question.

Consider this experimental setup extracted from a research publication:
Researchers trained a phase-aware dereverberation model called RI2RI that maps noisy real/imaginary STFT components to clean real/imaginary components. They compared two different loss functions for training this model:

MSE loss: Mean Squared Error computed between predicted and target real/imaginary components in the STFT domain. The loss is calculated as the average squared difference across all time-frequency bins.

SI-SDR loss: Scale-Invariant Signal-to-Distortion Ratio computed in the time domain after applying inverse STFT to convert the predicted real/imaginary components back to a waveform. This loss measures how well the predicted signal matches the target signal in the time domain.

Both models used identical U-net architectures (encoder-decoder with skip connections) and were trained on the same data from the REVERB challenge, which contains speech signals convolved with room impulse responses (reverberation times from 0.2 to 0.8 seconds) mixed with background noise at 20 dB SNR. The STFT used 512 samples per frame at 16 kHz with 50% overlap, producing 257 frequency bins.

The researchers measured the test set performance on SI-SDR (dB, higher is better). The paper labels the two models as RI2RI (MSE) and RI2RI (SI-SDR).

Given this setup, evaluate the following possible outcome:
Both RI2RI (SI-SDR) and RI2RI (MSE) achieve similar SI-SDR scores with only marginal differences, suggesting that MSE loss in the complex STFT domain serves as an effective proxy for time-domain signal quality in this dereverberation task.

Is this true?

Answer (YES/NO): NO